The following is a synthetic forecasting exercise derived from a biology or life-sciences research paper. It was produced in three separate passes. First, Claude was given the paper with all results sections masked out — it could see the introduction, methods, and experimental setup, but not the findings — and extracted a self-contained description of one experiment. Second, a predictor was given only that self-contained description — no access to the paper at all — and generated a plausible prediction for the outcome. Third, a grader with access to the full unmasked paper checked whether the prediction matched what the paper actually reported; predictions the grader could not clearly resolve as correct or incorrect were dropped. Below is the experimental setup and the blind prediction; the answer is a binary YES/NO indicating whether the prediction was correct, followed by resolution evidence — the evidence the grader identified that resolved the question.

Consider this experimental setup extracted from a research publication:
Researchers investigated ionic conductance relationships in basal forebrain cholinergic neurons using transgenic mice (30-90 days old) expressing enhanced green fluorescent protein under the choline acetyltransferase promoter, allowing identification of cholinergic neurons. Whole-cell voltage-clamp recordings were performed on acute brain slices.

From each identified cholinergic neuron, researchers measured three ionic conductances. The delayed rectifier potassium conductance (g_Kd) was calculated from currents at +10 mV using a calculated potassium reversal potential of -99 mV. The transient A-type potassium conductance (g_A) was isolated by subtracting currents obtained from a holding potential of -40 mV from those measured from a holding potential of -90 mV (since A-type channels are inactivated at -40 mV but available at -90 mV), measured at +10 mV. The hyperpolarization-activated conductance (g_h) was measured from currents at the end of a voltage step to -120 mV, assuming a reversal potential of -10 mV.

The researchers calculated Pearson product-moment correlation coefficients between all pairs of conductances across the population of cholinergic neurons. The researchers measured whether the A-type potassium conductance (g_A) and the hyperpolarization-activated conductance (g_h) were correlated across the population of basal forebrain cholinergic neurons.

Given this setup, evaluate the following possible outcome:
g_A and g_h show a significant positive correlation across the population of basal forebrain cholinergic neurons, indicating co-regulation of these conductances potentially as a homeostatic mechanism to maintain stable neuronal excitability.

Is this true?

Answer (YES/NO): NO